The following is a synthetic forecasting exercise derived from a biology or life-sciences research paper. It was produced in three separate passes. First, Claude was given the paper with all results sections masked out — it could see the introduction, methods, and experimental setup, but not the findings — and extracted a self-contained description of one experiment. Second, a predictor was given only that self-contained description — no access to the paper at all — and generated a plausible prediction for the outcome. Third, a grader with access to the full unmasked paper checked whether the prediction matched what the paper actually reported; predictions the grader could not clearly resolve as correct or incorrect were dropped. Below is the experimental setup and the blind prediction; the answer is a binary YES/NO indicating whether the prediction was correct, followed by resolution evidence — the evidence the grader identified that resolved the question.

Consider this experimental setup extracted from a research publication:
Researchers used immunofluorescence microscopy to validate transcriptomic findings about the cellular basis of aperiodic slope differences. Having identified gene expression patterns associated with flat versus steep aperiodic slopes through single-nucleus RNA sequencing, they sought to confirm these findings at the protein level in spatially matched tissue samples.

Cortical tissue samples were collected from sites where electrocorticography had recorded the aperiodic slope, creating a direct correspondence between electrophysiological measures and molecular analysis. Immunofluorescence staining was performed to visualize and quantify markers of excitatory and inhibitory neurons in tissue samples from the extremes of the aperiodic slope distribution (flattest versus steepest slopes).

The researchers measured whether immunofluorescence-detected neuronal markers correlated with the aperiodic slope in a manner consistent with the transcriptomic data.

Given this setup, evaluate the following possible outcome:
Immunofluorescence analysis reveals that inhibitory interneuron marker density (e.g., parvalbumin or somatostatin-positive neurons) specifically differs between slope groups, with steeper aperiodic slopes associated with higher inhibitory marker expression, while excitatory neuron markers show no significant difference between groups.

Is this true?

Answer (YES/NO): NO